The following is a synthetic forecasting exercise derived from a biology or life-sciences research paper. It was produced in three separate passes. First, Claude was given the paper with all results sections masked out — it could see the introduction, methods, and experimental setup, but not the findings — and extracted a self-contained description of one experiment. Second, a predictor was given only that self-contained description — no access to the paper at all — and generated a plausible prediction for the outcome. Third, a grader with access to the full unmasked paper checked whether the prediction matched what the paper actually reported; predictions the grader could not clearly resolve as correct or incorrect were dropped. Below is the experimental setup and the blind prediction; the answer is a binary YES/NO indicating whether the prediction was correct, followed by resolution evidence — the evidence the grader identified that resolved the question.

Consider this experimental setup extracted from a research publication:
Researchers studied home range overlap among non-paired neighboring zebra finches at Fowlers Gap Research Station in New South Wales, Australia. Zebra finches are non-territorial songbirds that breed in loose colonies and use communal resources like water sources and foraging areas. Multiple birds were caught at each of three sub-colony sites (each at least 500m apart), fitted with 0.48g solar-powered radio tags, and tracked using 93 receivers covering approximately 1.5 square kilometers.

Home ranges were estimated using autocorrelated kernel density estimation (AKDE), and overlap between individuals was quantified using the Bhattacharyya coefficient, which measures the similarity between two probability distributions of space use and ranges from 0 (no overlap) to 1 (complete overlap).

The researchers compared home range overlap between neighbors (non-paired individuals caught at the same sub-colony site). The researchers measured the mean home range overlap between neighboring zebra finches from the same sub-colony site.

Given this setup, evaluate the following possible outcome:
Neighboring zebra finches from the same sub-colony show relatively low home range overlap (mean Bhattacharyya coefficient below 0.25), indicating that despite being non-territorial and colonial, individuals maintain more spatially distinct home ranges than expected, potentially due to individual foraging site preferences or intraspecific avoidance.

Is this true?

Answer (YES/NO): NO